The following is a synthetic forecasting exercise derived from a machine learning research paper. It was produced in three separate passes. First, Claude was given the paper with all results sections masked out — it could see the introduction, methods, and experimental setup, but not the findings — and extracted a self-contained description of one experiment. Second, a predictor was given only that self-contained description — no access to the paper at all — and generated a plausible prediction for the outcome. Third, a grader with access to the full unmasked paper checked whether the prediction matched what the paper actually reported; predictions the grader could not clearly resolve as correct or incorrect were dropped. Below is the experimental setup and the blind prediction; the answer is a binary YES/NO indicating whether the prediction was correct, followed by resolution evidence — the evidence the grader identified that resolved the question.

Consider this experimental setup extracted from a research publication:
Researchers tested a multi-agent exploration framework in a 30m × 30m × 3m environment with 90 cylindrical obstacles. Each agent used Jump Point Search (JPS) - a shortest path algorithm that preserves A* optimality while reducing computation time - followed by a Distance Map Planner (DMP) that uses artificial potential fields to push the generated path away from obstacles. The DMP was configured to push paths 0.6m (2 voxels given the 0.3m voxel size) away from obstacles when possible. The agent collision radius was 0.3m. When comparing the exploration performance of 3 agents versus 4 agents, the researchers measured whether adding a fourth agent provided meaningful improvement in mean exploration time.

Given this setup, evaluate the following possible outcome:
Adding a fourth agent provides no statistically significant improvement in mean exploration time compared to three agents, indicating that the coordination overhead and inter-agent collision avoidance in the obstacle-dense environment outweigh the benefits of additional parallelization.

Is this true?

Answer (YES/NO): NO